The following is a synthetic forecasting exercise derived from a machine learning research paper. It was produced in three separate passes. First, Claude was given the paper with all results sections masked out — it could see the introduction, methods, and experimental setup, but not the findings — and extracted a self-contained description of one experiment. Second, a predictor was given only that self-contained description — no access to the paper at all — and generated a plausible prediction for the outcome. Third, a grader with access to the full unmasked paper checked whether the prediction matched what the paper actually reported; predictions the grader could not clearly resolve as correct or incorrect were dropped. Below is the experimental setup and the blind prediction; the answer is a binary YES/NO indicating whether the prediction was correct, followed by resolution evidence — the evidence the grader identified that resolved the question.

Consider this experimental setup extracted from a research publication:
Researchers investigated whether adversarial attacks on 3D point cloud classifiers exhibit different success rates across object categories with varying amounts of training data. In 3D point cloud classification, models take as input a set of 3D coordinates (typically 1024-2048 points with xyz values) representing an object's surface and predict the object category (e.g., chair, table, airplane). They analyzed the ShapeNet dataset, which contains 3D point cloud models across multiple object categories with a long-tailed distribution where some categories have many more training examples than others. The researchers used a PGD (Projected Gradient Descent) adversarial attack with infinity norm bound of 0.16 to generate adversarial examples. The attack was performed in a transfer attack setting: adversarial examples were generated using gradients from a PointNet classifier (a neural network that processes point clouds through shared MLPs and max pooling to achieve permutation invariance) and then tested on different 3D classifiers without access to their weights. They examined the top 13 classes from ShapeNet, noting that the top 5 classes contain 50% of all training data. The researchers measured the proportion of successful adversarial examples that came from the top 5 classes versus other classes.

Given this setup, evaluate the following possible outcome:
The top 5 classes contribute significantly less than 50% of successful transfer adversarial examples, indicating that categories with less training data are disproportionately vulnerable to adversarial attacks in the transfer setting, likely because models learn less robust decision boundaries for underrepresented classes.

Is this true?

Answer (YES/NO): YES